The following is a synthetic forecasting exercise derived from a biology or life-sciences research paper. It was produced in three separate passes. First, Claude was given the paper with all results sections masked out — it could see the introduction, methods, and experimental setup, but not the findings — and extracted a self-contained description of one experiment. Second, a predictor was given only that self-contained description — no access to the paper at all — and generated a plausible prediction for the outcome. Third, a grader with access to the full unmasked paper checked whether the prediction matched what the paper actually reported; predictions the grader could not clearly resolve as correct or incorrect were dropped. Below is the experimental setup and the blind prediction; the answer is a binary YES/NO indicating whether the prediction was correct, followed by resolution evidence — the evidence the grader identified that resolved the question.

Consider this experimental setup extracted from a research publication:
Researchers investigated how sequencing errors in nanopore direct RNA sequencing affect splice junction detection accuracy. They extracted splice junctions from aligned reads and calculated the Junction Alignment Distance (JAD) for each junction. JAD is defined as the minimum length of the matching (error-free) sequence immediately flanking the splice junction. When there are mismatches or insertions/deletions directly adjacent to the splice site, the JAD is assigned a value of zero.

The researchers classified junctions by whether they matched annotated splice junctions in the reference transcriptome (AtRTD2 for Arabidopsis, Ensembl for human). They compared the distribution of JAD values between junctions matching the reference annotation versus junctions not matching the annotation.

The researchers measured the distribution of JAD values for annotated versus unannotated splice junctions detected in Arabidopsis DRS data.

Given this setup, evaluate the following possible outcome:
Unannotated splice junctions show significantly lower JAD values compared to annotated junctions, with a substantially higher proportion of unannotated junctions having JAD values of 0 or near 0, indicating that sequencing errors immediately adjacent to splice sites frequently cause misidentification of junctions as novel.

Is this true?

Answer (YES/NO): YES